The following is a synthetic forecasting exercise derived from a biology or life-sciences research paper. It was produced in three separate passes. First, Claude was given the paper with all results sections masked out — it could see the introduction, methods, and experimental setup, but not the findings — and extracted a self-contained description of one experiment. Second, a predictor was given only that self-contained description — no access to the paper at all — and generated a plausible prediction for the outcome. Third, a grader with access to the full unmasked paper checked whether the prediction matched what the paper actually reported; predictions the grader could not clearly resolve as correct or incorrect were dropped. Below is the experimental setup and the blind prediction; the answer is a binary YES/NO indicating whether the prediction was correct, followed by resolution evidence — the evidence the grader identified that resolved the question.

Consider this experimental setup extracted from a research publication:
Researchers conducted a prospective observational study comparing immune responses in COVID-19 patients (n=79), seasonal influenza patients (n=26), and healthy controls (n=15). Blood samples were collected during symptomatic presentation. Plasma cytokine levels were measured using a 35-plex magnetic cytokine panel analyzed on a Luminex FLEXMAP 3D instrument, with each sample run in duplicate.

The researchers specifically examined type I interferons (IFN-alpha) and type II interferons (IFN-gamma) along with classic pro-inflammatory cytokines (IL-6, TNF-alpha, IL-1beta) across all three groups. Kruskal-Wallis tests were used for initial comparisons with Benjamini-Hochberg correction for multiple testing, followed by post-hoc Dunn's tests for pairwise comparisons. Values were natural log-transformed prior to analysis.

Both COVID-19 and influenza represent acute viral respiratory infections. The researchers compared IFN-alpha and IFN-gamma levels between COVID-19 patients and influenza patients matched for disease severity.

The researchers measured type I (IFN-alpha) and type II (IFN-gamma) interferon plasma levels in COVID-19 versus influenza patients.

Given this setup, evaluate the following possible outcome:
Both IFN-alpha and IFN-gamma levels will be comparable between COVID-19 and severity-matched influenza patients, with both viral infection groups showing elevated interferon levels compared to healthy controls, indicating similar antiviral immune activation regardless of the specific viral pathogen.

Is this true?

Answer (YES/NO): NO